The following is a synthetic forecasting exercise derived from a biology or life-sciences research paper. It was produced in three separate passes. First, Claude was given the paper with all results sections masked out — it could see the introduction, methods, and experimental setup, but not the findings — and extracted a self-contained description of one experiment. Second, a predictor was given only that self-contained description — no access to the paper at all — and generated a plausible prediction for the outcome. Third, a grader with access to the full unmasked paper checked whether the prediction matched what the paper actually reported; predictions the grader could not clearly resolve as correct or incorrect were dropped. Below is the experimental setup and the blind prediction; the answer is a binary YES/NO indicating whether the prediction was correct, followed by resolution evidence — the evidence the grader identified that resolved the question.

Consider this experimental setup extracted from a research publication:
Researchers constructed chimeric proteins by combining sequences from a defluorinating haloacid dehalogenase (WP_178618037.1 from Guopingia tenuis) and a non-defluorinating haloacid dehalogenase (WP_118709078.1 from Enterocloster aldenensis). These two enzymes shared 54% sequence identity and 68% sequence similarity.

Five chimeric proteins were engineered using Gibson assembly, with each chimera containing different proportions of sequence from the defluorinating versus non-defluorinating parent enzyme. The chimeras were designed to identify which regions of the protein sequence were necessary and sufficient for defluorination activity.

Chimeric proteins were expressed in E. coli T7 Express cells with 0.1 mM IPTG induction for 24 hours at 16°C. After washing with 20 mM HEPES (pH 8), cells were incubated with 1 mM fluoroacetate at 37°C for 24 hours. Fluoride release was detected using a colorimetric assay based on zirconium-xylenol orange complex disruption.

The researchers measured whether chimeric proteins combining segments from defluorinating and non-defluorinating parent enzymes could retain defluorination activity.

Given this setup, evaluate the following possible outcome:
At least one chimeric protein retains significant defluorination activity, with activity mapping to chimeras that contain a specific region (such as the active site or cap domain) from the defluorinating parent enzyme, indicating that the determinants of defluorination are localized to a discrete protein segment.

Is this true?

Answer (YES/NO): NO